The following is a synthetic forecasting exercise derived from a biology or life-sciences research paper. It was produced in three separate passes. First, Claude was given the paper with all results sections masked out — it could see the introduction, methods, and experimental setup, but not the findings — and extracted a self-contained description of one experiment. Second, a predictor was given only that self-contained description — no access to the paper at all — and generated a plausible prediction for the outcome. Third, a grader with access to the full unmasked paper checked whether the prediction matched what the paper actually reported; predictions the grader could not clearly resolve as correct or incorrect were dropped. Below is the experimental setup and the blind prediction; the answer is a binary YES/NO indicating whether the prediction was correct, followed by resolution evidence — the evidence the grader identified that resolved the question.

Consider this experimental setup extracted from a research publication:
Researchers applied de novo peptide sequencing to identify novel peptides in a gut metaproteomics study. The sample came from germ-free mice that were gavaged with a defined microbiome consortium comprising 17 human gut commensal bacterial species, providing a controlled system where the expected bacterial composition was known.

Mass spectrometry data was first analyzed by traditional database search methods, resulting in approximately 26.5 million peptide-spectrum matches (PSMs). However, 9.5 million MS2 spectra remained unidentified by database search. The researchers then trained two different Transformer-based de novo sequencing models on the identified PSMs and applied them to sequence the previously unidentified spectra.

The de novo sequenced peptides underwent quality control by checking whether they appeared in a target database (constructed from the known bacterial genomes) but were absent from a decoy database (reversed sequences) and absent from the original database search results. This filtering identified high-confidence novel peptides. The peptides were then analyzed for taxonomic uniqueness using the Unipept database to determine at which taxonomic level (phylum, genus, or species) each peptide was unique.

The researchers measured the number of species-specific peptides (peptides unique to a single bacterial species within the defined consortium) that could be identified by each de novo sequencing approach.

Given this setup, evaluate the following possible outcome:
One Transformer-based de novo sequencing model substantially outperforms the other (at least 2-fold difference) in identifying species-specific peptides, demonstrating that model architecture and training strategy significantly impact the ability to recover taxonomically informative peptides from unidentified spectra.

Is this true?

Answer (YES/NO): YES